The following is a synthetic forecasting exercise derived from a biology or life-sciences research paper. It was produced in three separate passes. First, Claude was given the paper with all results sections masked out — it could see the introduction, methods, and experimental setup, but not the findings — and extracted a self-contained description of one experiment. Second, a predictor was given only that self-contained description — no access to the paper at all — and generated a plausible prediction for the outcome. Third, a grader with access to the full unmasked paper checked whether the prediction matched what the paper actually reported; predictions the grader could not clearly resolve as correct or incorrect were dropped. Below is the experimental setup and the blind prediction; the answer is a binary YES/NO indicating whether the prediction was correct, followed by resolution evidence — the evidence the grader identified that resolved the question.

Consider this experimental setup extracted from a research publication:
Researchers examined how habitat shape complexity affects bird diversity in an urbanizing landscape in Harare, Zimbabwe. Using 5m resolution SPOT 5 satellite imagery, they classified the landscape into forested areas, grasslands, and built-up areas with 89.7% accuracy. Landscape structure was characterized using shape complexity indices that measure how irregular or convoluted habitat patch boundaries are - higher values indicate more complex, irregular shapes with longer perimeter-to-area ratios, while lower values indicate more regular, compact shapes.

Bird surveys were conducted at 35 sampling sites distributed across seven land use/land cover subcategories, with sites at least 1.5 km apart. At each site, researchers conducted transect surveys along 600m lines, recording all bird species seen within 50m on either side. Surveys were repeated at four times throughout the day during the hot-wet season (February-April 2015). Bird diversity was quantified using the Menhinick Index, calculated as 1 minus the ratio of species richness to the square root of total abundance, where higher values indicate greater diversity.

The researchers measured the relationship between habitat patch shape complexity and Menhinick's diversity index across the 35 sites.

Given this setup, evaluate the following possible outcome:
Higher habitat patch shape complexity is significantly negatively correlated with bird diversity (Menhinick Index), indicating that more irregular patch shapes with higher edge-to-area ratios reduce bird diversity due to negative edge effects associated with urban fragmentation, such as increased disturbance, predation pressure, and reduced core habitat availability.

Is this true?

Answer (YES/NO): NO